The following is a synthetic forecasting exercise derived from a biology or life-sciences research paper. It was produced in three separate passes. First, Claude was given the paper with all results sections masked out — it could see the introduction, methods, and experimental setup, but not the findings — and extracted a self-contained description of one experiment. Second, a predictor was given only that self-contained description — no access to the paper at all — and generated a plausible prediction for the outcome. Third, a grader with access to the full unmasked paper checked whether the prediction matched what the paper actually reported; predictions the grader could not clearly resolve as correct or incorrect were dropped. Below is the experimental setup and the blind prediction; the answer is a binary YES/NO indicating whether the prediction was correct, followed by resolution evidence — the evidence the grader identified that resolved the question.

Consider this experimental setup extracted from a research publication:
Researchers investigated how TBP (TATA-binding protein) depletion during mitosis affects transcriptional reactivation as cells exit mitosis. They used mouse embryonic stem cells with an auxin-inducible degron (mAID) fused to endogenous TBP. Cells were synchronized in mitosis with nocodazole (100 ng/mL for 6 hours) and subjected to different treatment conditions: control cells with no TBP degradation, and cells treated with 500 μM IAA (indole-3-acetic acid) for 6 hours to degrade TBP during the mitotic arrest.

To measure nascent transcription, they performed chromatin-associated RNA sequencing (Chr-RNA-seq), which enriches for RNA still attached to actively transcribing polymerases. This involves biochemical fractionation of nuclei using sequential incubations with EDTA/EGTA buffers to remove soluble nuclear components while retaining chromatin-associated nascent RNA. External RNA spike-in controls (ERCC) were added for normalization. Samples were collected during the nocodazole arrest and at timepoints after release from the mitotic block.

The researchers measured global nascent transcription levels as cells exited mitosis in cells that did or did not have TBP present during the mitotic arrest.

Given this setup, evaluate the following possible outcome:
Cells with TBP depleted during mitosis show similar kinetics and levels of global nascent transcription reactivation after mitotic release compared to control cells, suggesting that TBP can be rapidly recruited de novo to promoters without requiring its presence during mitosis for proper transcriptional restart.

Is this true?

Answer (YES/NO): NO